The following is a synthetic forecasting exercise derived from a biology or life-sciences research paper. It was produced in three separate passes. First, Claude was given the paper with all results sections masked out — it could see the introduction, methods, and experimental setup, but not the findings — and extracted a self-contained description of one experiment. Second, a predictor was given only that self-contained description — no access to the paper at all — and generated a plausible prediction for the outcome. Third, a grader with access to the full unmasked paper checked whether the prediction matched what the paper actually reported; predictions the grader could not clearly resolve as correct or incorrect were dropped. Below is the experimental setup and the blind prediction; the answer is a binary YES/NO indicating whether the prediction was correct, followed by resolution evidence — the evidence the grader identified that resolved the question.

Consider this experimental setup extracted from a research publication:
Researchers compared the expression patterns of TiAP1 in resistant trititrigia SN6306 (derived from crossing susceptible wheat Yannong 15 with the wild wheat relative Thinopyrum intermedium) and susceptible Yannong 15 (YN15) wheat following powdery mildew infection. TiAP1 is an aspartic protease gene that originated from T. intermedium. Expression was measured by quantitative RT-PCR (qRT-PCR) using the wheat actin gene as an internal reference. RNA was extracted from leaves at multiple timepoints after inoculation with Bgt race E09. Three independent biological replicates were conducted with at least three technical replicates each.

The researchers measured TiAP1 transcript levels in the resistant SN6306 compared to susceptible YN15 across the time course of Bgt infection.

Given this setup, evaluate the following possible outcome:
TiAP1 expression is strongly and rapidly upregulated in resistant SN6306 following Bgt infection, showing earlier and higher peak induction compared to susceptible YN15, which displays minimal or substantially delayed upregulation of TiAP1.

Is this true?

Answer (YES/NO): NO